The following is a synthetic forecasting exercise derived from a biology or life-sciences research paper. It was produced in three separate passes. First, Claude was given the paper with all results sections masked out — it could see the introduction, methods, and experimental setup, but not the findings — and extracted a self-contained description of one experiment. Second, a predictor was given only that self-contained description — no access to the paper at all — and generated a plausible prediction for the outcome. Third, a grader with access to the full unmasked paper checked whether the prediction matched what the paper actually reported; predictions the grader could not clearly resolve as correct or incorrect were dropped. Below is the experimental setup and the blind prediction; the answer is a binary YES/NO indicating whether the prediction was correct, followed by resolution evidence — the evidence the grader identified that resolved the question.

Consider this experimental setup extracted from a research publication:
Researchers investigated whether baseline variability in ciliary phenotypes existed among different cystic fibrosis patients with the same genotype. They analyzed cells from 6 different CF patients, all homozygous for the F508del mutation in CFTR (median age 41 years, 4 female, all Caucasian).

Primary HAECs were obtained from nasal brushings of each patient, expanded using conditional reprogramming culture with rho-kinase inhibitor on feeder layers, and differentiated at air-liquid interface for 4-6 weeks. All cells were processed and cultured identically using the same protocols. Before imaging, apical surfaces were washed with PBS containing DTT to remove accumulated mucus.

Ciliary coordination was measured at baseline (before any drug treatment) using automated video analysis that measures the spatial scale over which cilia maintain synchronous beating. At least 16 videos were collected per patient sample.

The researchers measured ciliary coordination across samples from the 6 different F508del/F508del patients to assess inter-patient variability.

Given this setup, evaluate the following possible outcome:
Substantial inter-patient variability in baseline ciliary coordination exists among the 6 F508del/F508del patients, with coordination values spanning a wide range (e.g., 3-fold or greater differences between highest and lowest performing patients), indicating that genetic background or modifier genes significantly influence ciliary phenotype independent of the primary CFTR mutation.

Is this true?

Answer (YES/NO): NO